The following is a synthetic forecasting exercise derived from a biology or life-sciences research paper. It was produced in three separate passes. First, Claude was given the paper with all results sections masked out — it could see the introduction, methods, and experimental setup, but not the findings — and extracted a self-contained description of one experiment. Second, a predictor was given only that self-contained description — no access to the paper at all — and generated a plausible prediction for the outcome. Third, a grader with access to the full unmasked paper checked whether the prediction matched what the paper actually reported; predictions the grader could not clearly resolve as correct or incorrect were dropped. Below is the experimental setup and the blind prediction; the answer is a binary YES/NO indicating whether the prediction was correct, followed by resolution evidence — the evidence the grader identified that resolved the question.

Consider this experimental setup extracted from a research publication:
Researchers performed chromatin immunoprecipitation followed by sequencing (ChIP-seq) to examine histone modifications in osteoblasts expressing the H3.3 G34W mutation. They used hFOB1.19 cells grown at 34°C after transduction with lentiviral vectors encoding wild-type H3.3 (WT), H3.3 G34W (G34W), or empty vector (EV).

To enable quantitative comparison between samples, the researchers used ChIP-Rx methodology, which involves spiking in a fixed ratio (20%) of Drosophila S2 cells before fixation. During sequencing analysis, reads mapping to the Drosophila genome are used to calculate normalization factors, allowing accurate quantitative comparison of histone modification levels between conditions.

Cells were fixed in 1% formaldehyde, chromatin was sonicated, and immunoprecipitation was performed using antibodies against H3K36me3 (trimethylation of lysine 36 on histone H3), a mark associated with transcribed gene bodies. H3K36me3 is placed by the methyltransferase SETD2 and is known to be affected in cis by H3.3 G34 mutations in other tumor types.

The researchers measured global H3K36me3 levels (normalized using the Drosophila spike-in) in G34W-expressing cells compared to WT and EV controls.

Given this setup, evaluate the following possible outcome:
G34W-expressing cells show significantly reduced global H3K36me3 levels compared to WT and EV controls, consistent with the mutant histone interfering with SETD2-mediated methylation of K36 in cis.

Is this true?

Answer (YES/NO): NO